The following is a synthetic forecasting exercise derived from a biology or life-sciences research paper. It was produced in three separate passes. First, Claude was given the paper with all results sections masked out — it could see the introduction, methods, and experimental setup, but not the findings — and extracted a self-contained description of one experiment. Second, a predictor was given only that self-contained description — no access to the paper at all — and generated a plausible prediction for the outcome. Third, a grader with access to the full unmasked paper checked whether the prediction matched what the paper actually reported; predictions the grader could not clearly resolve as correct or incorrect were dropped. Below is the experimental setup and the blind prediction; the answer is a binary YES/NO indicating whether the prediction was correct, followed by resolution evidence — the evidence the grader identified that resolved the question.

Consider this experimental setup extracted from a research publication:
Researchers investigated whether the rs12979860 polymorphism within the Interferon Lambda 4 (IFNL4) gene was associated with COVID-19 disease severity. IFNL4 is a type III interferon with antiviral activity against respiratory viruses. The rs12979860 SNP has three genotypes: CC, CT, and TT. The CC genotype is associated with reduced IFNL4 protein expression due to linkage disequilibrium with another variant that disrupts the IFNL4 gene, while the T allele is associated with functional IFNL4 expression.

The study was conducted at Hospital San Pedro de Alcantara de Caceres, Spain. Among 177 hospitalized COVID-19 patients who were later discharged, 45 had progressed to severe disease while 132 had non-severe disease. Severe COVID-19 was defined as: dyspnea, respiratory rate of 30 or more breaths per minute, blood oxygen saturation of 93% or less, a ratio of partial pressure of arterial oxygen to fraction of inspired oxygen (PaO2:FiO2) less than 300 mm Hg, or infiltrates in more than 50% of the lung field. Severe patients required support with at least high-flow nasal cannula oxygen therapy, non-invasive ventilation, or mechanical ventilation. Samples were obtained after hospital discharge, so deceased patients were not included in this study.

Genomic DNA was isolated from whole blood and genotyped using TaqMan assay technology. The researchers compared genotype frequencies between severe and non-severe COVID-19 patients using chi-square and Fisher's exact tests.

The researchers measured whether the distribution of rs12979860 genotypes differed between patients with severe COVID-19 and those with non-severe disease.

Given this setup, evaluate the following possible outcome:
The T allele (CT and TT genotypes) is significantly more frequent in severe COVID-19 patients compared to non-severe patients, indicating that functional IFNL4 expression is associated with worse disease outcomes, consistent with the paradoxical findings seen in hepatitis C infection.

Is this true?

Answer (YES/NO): NO